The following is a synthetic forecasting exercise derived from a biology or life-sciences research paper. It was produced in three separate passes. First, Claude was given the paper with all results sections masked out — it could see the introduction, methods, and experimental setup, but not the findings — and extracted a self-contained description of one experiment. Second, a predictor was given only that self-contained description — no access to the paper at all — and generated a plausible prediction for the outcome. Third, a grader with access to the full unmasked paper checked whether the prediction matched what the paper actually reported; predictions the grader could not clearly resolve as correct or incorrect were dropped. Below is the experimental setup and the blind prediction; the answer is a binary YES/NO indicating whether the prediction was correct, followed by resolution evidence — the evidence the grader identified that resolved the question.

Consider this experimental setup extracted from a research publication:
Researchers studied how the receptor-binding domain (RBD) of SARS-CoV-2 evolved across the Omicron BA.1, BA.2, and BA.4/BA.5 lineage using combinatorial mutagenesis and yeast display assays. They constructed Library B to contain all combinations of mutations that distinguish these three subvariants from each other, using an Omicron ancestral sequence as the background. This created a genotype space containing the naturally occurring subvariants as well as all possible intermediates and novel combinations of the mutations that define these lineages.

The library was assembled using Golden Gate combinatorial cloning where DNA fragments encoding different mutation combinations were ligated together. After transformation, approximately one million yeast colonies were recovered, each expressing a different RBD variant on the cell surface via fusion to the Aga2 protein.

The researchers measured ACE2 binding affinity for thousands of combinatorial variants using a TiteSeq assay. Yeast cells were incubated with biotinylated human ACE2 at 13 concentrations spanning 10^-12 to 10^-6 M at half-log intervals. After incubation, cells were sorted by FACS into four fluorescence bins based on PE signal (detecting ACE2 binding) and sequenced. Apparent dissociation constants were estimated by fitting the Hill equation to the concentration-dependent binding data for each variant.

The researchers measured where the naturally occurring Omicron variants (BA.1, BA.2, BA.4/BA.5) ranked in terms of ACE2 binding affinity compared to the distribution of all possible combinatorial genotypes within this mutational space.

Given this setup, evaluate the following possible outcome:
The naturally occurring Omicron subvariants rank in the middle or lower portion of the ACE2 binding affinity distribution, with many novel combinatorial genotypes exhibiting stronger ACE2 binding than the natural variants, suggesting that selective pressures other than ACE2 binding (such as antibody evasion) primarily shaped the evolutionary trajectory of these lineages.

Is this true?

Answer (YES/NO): NO